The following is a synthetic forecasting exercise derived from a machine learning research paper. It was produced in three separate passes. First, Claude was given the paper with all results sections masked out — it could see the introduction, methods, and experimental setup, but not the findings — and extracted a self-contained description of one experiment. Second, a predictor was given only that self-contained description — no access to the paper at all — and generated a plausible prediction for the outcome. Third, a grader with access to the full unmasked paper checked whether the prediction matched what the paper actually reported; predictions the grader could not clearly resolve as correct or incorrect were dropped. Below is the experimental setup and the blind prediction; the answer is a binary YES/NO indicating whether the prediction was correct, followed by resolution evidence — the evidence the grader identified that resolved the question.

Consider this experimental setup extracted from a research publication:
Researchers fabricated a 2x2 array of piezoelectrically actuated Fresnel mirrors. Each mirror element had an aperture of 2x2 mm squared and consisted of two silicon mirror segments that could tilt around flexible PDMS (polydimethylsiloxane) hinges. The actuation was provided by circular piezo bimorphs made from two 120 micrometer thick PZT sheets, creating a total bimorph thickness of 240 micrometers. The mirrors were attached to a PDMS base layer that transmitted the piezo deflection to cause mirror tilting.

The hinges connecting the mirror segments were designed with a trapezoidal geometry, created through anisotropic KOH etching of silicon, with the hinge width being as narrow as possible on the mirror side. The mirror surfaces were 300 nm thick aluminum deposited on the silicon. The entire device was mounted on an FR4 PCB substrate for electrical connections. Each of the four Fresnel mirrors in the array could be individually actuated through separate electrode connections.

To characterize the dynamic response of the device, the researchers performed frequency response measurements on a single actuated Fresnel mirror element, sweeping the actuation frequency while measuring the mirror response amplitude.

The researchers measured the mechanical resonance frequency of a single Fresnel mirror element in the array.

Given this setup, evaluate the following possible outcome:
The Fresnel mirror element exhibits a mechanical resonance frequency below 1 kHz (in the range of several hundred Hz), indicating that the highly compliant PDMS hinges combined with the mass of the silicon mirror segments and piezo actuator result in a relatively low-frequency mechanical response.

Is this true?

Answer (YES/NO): NO